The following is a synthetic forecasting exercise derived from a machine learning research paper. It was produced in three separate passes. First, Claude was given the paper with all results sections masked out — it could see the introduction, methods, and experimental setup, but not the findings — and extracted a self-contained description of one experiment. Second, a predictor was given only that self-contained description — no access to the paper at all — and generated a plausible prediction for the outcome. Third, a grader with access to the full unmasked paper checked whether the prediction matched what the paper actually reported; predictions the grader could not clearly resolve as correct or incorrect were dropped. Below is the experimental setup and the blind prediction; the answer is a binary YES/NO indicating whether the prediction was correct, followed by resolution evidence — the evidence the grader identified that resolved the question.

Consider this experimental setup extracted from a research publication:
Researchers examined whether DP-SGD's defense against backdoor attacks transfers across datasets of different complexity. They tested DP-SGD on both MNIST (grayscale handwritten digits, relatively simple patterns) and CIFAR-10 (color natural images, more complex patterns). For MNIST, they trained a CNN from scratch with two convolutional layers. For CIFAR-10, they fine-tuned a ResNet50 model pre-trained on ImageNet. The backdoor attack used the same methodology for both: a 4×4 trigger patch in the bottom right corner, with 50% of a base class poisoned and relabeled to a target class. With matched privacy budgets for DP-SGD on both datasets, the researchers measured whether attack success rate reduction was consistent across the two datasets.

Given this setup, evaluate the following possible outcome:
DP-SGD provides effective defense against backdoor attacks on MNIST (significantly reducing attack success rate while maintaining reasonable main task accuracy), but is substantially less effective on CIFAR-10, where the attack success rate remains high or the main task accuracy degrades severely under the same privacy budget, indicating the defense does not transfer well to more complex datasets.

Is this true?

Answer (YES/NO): NO